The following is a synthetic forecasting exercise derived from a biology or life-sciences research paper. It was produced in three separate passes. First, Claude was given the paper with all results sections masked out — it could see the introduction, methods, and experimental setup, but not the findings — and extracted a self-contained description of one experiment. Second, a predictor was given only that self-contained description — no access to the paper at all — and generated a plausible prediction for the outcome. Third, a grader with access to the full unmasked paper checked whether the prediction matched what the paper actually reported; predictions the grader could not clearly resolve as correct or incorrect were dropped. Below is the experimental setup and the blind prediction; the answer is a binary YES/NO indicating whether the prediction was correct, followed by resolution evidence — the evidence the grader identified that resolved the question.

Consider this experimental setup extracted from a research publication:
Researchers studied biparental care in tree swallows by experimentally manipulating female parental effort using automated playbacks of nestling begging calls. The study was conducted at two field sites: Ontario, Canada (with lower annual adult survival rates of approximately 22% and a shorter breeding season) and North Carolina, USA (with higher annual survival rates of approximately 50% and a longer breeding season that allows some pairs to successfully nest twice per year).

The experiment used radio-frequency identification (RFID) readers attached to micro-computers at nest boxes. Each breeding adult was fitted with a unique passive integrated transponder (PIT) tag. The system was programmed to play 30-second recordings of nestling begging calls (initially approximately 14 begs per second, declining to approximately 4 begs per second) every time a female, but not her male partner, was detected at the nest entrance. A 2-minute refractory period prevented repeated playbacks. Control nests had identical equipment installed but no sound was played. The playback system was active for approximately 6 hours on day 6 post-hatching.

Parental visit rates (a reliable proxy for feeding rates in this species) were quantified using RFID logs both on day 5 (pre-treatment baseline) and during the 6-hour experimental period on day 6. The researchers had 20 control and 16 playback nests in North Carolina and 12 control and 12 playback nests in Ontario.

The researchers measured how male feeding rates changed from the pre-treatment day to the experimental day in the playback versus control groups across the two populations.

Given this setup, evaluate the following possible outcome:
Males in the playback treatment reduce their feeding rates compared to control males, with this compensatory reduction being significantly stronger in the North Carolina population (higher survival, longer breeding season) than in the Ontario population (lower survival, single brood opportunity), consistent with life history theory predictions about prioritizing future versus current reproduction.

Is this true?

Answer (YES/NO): NO